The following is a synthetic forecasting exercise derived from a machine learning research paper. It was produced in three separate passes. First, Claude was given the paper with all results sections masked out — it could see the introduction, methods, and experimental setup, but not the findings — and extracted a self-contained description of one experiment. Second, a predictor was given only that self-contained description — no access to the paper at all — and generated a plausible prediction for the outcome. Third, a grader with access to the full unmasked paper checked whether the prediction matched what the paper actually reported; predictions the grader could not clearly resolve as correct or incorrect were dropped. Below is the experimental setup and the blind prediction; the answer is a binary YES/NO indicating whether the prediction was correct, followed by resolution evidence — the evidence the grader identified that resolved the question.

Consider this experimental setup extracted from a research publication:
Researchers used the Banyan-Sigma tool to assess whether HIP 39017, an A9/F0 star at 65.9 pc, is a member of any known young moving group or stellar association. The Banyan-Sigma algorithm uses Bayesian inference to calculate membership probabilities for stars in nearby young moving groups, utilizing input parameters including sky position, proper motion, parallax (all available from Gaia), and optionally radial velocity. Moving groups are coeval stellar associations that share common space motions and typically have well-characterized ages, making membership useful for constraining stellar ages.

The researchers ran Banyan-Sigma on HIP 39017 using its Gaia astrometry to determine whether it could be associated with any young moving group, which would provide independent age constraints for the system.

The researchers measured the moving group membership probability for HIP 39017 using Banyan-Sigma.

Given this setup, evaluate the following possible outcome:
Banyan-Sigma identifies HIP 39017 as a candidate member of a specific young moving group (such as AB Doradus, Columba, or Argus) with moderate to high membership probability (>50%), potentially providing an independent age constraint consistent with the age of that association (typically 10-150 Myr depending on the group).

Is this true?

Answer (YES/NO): NO